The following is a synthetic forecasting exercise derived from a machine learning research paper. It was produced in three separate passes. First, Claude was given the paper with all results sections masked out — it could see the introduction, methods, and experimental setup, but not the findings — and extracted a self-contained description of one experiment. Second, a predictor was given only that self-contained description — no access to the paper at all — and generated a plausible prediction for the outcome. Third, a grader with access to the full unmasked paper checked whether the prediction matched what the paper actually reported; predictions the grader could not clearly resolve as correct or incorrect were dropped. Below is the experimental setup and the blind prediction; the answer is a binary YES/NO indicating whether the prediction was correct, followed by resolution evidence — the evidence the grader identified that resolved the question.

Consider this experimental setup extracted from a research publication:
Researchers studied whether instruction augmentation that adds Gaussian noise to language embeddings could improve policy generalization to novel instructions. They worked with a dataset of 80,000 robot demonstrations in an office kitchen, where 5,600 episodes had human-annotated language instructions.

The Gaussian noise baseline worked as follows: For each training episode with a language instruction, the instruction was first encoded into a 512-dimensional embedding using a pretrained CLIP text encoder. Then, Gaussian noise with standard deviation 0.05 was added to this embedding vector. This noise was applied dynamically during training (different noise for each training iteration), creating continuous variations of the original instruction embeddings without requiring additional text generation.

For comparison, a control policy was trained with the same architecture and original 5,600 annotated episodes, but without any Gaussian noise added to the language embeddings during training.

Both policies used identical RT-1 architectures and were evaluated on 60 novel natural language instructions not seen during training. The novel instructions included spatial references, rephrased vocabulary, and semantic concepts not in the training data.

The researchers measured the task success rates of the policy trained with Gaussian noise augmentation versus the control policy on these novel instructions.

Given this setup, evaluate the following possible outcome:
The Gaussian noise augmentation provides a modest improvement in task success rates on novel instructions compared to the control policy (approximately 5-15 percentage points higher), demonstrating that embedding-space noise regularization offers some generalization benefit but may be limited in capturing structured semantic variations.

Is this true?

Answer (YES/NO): NO